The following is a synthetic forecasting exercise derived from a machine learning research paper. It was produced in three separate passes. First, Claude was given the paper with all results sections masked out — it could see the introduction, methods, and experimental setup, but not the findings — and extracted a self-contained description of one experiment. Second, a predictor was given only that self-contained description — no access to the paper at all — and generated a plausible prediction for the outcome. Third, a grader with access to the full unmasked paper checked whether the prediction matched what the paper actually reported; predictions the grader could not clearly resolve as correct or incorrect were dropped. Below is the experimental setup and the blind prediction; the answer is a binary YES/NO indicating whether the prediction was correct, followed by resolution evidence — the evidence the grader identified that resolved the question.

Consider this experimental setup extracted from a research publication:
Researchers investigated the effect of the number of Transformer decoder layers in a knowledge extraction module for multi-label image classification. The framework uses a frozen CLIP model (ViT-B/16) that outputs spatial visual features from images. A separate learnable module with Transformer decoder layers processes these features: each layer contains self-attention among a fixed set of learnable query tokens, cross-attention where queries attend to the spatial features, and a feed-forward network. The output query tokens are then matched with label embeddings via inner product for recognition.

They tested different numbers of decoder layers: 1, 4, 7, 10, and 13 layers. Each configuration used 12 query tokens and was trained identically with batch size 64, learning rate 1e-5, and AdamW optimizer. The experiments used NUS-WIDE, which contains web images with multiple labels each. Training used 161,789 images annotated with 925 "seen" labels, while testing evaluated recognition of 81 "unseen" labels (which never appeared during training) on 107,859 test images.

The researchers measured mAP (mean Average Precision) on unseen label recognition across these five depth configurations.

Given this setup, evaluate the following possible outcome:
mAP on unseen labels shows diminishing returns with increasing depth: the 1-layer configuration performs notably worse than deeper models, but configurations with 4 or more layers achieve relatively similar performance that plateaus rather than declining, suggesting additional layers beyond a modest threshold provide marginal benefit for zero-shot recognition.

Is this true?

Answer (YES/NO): NO